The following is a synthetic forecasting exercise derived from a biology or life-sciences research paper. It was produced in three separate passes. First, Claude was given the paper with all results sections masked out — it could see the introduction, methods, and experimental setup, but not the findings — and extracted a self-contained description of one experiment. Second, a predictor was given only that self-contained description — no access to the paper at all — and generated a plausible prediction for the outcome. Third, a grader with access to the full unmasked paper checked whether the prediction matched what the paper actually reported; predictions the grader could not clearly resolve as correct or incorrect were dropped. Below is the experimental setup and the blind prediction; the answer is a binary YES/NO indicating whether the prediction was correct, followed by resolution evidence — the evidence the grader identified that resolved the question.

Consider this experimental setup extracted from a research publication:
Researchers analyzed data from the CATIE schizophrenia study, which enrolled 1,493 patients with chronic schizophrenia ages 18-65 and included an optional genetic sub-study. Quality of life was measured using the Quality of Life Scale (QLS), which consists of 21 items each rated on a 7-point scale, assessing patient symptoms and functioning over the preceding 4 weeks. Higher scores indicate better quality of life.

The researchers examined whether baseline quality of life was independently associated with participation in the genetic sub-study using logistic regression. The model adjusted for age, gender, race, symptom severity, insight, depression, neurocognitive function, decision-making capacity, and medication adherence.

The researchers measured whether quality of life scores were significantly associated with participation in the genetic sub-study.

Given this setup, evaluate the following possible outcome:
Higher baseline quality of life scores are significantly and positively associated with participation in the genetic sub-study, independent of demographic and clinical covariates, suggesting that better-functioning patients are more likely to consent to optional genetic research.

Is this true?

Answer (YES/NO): NO